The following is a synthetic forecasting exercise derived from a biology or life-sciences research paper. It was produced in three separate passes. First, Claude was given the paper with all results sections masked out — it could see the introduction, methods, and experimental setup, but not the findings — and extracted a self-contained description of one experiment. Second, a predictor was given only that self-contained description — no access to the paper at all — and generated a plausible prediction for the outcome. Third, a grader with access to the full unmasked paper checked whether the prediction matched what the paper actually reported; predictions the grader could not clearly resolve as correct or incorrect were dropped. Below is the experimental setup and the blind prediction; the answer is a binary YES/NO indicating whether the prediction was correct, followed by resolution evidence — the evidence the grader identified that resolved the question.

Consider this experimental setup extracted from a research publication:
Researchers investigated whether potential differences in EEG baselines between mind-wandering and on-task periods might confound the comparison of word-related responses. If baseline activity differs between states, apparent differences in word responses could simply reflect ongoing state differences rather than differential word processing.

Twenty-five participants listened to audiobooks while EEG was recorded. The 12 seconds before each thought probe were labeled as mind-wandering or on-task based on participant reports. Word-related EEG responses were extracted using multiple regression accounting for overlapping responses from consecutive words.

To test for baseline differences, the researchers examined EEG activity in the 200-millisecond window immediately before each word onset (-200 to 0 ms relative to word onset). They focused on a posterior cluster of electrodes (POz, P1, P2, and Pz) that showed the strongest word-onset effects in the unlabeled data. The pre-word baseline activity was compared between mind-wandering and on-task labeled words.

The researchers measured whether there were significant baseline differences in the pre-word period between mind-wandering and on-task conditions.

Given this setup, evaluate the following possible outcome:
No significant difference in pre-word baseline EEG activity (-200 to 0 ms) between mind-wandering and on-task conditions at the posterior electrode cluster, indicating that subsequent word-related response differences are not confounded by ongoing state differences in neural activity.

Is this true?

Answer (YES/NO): YES